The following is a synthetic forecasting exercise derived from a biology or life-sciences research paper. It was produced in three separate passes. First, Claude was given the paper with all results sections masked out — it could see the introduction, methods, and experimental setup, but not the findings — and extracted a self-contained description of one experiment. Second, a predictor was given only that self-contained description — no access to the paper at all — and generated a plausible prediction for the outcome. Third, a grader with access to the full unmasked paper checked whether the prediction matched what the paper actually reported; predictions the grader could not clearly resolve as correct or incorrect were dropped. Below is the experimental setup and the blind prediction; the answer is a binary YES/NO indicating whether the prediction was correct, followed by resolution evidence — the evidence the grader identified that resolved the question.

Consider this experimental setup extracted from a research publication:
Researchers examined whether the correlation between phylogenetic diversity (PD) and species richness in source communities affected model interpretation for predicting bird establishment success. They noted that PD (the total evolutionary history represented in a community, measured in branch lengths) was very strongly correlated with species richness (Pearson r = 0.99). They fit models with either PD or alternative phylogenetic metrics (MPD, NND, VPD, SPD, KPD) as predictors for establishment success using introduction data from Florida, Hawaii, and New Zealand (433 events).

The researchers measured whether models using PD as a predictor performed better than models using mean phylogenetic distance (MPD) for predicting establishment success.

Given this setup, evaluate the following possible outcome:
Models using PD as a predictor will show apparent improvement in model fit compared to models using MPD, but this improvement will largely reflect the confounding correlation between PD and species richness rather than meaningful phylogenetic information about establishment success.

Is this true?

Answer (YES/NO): NO